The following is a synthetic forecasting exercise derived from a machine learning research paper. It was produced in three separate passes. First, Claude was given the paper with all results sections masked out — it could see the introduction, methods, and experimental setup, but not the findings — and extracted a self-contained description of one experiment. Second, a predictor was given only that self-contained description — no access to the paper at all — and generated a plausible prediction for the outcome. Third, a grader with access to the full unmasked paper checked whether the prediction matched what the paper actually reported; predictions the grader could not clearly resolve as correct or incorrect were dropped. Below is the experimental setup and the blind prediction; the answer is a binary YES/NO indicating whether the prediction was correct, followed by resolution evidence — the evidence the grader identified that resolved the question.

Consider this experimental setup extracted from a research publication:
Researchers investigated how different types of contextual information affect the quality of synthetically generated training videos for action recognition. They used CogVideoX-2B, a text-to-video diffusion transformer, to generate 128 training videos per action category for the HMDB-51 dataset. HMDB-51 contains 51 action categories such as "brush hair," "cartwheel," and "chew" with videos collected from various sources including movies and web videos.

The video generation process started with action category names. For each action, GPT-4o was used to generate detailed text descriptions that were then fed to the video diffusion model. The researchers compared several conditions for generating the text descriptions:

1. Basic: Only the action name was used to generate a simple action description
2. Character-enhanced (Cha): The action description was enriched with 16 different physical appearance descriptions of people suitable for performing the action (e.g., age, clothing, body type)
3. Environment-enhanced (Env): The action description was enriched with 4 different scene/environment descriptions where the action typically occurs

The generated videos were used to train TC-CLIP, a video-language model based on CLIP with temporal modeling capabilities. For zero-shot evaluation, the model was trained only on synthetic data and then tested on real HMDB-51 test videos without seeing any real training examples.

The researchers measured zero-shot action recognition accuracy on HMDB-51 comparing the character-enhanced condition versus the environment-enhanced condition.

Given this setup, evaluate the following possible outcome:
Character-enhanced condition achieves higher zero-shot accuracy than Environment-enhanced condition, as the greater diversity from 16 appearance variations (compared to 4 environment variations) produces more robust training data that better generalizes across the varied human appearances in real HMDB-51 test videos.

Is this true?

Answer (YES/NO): YES